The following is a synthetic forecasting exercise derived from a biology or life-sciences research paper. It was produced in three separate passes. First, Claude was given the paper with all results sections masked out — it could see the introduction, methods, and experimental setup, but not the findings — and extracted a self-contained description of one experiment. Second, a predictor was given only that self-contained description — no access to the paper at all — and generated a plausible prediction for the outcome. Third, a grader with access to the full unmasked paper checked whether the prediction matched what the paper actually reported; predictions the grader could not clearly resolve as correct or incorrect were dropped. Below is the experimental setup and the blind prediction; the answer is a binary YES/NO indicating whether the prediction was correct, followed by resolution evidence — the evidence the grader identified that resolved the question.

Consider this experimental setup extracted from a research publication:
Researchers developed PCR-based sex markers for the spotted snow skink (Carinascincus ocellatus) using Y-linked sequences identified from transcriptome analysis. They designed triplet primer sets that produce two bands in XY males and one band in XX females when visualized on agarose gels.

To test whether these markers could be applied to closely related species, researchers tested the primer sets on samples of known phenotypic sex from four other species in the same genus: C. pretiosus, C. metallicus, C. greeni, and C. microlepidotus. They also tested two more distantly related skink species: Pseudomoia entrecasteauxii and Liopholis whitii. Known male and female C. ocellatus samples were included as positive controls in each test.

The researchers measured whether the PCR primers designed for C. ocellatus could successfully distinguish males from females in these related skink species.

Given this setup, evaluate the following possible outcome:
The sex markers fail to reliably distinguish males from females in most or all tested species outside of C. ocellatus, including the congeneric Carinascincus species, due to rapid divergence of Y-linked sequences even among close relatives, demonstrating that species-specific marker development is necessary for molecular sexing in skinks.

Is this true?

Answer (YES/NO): NO